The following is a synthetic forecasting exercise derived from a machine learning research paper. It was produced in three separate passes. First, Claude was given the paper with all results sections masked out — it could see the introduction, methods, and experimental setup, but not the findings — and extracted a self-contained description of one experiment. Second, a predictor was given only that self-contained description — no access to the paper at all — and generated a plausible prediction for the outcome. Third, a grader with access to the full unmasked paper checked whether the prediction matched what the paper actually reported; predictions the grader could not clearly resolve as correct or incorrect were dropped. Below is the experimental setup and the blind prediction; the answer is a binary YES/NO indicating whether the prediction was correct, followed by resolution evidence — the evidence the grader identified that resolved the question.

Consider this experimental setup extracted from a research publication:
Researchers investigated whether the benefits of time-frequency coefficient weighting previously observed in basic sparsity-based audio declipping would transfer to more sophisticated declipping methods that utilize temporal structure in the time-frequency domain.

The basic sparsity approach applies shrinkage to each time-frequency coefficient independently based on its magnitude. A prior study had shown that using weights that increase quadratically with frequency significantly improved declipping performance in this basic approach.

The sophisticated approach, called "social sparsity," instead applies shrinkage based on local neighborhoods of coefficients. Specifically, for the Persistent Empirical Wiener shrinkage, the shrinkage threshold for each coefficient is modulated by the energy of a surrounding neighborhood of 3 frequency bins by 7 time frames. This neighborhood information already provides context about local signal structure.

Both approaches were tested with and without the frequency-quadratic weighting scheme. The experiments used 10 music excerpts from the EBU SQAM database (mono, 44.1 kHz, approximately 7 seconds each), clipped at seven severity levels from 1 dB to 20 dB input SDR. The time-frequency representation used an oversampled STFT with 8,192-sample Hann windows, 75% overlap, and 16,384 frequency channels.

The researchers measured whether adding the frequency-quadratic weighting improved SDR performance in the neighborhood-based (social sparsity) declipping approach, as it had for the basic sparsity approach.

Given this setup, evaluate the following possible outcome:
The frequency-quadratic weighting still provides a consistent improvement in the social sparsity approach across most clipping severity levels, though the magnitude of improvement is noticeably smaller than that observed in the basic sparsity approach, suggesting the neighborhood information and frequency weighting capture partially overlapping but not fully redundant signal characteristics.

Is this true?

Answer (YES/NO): NO